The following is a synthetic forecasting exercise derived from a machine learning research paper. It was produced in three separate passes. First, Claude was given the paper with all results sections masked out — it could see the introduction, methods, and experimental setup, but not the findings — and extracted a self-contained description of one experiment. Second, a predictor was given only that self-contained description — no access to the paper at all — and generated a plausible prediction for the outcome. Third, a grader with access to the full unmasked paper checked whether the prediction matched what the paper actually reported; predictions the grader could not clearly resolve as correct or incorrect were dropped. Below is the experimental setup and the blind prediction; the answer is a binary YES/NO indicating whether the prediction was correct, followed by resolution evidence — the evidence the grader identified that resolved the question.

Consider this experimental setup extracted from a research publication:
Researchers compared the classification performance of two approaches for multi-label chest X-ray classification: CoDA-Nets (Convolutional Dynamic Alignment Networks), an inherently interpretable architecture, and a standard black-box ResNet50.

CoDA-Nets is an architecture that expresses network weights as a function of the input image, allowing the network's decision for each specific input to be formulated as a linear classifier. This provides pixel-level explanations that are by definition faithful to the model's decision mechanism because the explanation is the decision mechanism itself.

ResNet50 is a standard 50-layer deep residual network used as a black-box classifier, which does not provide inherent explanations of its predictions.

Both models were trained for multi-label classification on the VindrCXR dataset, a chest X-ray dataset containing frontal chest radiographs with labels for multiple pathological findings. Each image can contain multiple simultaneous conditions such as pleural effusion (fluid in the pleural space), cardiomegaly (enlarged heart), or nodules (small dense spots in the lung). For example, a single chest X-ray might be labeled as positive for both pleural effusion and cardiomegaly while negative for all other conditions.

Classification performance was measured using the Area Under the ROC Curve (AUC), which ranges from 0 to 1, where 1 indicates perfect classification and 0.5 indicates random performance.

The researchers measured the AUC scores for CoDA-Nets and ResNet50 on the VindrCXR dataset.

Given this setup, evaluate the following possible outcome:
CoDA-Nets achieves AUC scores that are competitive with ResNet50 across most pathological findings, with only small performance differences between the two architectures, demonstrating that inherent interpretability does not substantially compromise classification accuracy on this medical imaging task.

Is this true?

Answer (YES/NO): YES